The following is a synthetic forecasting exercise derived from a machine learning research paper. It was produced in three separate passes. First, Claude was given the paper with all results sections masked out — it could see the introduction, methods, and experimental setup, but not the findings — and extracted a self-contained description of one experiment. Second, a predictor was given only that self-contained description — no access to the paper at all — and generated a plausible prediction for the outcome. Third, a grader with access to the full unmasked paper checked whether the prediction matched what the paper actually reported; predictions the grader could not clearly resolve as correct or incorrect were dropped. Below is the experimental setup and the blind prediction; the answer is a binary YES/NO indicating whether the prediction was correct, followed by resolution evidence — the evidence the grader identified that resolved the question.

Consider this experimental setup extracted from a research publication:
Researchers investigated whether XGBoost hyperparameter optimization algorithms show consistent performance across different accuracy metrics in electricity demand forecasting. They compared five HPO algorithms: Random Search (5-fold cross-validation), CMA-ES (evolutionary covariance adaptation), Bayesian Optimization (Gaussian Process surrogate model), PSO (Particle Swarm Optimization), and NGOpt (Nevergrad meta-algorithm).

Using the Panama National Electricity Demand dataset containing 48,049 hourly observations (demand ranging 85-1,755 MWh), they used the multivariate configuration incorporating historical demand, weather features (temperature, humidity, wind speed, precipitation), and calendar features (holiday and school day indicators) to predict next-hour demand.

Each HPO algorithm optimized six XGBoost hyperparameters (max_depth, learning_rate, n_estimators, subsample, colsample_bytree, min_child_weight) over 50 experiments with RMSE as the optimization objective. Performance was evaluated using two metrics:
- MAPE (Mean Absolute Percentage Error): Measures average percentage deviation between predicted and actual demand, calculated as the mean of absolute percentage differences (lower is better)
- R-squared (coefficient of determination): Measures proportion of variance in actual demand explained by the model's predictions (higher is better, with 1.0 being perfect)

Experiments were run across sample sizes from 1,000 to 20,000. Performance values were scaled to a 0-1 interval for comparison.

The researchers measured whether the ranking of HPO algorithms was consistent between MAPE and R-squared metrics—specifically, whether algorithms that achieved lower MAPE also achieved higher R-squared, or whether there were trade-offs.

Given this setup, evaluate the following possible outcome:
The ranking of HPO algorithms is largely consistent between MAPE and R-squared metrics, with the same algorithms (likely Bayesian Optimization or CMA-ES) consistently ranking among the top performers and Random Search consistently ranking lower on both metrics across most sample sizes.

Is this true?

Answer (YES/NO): NO